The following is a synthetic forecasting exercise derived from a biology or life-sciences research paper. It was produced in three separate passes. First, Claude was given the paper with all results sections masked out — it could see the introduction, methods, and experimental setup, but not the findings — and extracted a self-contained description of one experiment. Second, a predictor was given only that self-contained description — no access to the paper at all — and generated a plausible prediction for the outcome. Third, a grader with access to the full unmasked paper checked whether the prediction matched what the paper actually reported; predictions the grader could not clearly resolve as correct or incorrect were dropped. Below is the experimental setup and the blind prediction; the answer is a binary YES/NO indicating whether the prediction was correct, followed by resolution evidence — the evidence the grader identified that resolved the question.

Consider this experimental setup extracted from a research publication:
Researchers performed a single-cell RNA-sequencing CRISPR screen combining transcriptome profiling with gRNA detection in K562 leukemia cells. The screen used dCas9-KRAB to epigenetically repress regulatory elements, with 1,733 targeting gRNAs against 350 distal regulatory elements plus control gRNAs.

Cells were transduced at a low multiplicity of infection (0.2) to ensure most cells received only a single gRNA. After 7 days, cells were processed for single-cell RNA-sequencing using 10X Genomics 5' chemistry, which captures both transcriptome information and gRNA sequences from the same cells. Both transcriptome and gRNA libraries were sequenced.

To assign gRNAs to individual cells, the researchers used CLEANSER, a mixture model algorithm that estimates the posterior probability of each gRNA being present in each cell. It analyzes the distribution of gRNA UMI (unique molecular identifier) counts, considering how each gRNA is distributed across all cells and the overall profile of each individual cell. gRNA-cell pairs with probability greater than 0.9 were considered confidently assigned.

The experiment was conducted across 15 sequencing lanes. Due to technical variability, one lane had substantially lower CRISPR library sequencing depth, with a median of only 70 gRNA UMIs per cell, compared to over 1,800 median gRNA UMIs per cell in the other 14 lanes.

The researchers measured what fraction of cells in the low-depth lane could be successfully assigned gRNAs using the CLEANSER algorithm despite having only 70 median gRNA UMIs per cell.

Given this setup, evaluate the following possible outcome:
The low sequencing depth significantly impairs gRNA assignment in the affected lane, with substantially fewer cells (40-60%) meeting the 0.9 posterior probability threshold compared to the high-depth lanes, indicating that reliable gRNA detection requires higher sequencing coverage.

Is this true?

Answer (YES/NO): NO